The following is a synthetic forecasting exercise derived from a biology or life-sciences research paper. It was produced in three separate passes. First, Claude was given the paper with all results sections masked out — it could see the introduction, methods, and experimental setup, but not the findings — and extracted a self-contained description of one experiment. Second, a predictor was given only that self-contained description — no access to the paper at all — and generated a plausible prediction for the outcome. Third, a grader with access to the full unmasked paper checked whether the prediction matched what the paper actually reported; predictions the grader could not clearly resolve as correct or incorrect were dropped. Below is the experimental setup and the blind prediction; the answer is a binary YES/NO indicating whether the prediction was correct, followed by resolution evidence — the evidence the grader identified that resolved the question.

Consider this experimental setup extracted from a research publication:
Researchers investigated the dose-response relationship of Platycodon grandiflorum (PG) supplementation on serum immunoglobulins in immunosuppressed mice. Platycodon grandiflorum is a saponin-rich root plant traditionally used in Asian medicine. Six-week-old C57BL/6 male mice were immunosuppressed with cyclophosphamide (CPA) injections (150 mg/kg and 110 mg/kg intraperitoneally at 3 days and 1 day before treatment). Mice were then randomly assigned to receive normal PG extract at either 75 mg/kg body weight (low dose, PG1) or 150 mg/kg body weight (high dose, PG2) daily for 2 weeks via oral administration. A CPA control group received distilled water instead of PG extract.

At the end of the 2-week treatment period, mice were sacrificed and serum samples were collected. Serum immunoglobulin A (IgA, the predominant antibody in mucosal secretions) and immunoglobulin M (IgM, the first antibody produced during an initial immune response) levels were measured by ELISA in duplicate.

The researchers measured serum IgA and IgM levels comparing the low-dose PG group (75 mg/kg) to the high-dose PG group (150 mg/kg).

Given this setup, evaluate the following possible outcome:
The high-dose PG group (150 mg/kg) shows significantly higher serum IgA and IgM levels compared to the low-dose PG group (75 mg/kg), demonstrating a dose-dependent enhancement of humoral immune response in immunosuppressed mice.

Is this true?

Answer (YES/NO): NO